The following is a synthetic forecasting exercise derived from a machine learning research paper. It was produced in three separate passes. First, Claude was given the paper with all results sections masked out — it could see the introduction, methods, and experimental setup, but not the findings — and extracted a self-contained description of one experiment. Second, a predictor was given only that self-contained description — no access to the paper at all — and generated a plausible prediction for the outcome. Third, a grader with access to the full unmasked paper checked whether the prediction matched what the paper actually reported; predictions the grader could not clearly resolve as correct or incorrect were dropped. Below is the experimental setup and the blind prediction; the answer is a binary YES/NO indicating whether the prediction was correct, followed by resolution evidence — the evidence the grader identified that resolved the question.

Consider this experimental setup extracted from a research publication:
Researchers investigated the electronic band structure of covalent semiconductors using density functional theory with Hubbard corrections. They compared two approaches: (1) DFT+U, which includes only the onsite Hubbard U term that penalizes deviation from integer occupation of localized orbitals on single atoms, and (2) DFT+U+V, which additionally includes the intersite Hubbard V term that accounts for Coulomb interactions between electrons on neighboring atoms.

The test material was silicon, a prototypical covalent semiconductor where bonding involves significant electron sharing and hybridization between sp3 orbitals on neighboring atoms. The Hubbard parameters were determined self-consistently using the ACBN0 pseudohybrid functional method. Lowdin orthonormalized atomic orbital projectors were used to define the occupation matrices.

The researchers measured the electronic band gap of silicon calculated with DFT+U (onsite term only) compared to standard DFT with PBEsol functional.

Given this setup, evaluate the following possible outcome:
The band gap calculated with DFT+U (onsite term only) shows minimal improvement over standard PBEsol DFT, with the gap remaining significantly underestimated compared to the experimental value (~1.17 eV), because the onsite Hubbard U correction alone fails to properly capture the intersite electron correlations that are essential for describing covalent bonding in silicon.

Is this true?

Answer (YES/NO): YES